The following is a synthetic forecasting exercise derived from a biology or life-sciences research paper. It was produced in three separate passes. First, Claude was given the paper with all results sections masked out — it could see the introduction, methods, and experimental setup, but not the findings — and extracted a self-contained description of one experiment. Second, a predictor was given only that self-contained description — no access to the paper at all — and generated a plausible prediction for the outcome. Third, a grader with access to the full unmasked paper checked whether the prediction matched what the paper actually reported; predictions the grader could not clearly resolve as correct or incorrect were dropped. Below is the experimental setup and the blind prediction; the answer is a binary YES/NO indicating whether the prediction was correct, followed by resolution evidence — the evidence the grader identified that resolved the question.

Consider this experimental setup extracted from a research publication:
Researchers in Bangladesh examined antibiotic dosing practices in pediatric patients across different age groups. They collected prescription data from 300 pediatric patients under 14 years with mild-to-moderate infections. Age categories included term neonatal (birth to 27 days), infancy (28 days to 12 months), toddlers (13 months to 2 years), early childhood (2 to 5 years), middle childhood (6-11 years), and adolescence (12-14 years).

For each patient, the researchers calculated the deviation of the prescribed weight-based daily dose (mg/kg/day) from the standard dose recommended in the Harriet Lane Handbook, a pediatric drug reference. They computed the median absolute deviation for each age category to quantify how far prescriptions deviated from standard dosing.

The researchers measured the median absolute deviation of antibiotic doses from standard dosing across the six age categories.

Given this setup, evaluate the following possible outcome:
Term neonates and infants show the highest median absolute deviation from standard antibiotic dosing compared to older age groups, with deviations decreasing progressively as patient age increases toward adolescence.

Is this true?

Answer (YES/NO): NO